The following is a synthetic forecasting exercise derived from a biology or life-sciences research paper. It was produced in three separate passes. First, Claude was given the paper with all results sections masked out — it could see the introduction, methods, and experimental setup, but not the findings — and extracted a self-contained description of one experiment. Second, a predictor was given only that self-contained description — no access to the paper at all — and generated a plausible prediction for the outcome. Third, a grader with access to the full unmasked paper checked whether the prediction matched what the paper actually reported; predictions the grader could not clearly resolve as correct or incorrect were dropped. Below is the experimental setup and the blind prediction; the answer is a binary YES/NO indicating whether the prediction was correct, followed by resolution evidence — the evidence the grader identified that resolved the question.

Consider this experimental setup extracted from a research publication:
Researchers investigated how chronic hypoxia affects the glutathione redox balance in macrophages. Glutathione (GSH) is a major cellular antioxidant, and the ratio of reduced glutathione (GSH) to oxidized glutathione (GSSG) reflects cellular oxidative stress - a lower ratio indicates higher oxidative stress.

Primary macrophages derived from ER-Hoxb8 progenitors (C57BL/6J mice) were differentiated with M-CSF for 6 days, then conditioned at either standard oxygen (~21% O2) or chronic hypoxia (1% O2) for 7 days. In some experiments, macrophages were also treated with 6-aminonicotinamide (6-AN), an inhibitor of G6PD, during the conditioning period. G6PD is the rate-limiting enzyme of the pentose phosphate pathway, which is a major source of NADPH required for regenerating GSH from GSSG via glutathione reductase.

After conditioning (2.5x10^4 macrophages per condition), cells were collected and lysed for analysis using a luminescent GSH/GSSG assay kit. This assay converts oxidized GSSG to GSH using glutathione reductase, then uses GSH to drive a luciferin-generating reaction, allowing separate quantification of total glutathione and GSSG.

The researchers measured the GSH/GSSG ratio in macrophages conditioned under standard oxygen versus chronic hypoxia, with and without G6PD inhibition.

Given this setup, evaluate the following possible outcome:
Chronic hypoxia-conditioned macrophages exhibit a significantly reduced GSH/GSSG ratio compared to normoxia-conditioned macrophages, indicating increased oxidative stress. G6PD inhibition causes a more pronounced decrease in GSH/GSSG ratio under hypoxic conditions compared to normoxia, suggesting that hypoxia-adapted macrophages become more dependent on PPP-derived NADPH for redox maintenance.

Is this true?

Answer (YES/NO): NO